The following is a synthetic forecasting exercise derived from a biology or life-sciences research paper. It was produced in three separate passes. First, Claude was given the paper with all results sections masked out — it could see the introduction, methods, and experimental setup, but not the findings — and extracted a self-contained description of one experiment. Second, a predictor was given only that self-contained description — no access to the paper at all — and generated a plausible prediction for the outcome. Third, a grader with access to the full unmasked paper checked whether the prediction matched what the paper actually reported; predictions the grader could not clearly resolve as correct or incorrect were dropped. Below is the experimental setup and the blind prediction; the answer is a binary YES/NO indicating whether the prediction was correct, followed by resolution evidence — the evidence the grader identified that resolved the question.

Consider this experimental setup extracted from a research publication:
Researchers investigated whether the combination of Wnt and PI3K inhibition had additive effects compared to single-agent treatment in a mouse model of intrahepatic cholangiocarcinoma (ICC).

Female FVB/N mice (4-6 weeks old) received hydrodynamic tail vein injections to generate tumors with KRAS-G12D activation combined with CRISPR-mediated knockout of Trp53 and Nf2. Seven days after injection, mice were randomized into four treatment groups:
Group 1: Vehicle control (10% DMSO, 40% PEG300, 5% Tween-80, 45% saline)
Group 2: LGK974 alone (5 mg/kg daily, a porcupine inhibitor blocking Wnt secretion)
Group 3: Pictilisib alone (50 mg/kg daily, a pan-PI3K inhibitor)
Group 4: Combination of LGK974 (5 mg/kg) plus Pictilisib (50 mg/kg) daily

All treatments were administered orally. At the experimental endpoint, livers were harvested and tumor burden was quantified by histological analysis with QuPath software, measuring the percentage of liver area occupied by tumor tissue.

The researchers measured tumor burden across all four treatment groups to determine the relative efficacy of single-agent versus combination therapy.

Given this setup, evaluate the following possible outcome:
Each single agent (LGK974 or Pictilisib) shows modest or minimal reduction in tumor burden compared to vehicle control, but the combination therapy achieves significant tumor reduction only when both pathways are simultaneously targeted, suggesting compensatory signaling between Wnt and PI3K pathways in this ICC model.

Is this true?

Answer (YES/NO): NO